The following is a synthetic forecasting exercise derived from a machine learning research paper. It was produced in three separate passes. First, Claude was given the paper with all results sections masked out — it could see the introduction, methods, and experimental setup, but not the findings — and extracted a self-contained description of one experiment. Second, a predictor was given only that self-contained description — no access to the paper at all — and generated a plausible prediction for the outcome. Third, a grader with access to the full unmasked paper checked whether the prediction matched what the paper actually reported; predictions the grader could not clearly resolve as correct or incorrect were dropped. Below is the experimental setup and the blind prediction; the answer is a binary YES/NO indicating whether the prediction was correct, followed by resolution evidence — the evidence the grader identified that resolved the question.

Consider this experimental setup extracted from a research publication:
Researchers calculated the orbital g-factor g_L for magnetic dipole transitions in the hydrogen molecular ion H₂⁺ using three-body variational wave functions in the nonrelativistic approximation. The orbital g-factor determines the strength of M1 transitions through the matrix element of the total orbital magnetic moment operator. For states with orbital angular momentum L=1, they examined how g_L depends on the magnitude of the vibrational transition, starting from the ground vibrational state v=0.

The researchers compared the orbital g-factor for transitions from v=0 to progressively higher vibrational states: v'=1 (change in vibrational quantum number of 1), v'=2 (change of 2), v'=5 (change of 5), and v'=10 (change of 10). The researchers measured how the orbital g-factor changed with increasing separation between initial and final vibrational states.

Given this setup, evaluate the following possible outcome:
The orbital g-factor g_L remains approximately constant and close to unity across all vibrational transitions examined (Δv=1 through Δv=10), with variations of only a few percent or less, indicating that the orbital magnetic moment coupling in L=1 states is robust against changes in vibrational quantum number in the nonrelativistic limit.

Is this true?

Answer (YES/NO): NO